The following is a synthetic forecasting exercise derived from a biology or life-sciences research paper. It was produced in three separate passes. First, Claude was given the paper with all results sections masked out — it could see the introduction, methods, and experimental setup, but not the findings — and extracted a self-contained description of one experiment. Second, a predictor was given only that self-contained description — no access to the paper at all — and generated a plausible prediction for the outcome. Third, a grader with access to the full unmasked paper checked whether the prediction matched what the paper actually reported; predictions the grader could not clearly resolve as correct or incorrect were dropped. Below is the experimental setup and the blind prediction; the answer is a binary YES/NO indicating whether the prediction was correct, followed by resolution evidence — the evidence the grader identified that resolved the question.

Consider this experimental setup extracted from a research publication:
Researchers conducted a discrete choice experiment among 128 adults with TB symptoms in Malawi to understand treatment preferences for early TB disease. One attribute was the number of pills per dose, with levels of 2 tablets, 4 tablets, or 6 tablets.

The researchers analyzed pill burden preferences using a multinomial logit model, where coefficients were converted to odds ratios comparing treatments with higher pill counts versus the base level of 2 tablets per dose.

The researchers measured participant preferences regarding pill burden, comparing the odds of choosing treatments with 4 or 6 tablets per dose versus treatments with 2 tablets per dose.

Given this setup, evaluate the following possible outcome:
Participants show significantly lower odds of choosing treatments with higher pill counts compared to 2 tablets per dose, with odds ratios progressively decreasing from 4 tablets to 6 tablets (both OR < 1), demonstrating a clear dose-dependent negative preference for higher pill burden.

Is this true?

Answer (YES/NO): NO